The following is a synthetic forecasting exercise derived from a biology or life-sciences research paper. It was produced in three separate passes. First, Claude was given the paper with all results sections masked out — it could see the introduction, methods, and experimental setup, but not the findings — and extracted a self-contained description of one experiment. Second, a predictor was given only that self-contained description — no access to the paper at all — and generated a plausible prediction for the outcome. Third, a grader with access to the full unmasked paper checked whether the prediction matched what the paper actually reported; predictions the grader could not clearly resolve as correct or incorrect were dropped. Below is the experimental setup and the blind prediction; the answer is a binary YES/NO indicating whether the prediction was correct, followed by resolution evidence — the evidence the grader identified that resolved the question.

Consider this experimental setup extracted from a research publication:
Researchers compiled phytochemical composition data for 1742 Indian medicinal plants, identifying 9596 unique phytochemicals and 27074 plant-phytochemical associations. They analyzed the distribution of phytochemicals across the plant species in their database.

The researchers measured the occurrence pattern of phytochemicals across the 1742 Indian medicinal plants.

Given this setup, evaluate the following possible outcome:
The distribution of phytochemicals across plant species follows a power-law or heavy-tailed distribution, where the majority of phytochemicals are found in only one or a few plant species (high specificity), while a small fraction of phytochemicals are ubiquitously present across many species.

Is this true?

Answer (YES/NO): YES